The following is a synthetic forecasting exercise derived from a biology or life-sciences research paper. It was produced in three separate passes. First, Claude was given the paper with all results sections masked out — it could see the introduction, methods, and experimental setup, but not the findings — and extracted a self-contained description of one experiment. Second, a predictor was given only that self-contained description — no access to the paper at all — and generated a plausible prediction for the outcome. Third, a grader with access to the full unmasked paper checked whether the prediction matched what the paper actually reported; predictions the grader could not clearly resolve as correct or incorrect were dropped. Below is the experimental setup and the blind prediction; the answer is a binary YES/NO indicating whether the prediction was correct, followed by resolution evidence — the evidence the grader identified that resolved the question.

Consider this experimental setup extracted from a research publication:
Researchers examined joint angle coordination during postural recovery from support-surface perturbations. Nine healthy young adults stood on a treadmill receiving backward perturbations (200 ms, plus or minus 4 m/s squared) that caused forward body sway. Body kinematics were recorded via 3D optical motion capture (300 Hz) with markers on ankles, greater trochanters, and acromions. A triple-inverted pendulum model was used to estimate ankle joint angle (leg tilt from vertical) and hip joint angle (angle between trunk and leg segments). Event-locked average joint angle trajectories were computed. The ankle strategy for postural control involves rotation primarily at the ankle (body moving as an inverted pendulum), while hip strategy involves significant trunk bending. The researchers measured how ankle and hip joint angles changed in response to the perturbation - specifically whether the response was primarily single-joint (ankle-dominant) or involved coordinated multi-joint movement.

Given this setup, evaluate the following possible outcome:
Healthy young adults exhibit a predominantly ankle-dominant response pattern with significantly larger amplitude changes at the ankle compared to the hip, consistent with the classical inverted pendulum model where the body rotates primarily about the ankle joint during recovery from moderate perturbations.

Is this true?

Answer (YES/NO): NO